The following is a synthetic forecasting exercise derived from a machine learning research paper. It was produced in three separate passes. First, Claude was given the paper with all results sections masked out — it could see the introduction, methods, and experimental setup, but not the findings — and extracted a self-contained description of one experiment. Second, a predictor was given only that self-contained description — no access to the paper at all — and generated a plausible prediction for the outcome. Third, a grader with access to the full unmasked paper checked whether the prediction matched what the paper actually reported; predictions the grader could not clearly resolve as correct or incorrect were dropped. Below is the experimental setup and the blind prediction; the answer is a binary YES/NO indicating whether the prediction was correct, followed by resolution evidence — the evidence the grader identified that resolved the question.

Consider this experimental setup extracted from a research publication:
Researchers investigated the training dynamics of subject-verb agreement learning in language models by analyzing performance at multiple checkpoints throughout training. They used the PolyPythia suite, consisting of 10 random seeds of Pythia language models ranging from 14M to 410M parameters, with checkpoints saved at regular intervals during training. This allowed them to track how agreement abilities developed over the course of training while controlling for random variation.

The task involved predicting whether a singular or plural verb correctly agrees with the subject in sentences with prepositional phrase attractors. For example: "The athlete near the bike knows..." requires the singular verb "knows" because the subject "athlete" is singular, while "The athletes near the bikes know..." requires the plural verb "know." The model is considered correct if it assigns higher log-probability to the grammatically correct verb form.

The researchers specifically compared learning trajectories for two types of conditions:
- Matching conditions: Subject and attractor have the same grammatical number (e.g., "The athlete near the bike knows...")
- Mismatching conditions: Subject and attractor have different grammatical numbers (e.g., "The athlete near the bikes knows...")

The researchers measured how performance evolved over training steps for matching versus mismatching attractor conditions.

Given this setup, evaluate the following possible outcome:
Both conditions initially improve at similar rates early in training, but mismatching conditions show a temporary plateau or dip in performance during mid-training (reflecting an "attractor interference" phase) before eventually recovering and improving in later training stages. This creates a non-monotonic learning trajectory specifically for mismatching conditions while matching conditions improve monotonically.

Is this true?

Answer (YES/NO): NO